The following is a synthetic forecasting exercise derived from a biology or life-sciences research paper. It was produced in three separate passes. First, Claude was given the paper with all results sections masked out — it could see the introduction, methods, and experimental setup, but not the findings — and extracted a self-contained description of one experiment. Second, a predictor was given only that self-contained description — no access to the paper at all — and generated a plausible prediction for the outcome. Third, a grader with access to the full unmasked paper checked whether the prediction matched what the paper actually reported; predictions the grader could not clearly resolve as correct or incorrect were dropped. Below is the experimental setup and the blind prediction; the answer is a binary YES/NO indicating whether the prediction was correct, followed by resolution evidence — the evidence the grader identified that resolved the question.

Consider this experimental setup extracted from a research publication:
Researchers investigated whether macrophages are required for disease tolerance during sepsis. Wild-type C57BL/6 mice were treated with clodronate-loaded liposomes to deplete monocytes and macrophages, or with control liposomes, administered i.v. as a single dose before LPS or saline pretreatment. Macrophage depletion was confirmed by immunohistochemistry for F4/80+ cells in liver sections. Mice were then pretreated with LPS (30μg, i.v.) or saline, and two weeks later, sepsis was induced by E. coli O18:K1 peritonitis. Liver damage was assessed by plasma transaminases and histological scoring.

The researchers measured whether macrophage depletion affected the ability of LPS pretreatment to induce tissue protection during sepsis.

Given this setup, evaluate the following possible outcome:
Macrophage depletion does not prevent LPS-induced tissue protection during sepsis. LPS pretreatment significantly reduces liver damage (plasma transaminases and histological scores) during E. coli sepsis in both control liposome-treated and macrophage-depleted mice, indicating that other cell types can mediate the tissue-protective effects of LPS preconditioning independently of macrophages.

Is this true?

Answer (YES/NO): YES